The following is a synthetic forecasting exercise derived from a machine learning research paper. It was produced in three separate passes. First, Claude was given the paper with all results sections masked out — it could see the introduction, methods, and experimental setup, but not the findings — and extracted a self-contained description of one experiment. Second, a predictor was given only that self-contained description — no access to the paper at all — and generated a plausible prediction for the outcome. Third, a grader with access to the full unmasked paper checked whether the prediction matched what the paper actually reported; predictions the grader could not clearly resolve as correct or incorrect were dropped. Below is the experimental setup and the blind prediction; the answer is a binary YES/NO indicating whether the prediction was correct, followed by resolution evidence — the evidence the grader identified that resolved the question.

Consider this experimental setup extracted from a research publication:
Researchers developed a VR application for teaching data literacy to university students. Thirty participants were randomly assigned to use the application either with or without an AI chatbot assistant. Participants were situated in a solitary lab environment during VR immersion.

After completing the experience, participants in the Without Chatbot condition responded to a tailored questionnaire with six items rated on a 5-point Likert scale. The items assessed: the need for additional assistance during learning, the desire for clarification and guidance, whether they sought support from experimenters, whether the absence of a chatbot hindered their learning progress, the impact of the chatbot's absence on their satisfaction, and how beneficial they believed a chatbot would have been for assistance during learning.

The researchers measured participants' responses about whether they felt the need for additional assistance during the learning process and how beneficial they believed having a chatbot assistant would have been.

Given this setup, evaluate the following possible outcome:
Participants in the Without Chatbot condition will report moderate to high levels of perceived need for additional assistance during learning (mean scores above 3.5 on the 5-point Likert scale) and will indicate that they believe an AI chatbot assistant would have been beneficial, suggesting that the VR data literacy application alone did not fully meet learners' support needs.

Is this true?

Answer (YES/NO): NO